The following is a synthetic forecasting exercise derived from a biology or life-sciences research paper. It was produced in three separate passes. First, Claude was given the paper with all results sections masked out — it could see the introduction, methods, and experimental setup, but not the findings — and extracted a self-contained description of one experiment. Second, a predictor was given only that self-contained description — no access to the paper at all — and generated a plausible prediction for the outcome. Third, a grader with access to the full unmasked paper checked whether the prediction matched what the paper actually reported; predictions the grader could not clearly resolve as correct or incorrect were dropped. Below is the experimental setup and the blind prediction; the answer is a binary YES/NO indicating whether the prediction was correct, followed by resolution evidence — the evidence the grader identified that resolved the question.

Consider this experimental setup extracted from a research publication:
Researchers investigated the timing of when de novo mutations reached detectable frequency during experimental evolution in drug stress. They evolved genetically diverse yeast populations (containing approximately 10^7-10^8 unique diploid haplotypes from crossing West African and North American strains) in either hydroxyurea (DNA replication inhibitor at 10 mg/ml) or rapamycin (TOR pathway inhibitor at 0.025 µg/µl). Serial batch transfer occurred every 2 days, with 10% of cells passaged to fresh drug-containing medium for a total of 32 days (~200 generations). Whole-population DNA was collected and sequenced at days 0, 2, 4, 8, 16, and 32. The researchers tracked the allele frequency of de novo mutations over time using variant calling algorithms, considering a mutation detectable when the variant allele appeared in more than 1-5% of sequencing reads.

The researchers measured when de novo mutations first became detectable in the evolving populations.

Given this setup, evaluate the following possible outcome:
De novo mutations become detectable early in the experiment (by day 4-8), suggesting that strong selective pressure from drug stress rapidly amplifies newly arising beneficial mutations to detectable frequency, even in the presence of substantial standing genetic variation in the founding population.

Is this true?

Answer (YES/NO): NO